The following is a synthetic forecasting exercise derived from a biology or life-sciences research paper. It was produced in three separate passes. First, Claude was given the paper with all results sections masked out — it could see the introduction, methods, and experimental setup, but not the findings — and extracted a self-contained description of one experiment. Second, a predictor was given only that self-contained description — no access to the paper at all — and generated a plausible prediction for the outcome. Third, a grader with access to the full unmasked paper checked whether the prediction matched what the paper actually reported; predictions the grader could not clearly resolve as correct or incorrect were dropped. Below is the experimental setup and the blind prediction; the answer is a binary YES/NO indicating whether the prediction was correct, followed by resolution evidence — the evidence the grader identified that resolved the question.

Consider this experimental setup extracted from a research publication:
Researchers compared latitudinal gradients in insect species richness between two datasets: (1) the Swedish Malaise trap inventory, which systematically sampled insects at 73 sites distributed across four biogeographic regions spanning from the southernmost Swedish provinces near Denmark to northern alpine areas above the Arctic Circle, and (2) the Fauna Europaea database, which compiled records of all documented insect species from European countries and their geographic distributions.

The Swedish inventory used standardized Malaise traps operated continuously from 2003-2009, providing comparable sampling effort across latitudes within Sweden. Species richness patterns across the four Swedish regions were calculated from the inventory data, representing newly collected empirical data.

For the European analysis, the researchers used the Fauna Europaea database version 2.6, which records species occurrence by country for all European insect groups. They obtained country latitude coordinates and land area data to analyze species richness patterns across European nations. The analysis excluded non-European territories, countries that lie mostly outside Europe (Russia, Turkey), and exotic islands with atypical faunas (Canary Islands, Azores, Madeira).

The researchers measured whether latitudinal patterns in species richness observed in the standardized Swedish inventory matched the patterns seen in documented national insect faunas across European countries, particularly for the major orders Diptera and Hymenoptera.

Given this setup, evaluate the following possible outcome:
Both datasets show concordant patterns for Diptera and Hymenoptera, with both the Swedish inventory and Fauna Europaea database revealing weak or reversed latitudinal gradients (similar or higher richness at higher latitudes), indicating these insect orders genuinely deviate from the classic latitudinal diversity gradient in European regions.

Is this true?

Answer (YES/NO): NO